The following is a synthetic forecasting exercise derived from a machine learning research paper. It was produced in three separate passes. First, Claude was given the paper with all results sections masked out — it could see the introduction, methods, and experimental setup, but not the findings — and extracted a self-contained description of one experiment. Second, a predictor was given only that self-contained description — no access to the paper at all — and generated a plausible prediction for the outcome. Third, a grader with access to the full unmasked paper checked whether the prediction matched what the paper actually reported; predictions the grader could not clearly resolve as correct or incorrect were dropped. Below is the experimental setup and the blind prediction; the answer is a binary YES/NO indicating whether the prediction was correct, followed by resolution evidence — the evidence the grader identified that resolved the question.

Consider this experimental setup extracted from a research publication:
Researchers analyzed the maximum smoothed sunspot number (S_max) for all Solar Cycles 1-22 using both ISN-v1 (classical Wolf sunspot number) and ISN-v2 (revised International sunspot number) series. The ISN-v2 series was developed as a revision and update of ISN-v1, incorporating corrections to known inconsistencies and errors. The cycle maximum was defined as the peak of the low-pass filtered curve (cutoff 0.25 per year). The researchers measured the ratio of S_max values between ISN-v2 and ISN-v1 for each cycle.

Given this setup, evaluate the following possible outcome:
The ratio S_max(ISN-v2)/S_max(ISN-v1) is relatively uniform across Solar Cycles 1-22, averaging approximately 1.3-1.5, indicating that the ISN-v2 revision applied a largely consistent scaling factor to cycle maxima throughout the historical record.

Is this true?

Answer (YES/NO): NO